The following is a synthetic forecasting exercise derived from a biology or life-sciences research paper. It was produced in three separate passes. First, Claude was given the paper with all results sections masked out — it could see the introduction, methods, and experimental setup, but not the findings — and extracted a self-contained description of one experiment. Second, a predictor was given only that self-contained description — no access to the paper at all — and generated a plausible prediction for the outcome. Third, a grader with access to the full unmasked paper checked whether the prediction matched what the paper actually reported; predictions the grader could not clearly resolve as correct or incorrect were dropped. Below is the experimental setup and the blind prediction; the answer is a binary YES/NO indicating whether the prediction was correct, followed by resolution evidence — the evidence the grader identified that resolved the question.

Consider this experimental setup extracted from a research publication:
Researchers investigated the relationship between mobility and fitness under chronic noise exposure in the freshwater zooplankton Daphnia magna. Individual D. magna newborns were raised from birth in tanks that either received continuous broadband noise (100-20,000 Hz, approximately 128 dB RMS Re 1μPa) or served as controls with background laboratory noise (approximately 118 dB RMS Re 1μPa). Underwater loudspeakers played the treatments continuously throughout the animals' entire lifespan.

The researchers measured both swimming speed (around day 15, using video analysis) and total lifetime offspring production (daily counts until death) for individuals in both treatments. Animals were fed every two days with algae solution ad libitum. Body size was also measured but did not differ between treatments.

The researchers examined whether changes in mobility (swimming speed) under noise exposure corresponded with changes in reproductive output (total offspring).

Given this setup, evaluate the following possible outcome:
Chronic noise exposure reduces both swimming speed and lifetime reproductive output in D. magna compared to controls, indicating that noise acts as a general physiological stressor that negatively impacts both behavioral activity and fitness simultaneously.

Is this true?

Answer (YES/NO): NO